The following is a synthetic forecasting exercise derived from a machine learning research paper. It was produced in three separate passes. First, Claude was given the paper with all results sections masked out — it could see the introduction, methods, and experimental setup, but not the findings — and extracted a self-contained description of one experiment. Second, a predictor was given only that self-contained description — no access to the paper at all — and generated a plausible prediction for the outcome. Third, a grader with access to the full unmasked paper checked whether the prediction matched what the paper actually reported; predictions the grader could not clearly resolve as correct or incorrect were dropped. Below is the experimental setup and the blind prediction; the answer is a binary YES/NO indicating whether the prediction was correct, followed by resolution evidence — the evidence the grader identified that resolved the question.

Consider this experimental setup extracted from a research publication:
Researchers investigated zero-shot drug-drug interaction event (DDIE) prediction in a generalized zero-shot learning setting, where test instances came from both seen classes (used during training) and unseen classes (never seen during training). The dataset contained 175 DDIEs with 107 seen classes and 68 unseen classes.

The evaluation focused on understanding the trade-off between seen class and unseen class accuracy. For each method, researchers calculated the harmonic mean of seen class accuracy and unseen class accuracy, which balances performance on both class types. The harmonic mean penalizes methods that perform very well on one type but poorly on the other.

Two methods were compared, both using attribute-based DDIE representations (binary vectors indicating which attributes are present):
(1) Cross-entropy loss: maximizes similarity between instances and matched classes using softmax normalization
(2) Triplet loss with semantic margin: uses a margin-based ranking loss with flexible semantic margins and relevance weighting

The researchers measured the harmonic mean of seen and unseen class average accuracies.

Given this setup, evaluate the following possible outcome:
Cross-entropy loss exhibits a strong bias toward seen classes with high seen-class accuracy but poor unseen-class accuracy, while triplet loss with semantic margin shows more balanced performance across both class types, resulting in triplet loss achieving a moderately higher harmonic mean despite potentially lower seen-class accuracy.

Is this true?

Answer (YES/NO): NO